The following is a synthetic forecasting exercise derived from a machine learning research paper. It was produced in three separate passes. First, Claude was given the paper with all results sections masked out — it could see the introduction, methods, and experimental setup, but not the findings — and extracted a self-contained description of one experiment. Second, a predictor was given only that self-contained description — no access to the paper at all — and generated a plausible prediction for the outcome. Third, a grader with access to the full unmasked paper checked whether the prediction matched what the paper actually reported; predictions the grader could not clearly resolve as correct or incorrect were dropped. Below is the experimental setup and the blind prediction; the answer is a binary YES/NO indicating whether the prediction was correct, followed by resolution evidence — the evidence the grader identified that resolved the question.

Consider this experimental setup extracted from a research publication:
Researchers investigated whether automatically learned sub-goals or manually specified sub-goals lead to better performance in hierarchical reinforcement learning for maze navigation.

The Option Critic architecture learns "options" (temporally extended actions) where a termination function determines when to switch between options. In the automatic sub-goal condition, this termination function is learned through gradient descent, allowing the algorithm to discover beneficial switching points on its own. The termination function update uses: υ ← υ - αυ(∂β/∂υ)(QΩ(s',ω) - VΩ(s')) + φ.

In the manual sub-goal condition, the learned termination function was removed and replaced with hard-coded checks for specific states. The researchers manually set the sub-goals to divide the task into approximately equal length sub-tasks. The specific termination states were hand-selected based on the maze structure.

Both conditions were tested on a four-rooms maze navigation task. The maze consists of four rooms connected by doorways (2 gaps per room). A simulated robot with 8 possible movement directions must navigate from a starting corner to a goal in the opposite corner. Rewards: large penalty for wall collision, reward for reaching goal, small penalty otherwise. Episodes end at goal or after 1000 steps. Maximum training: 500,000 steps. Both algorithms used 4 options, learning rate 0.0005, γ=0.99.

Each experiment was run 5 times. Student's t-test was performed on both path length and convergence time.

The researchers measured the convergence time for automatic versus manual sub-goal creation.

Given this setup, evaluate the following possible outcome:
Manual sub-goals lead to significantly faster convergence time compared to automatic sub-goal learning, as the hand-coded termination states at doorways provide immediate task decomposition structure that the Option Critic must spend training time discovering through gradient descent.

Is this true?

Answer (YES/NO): NO